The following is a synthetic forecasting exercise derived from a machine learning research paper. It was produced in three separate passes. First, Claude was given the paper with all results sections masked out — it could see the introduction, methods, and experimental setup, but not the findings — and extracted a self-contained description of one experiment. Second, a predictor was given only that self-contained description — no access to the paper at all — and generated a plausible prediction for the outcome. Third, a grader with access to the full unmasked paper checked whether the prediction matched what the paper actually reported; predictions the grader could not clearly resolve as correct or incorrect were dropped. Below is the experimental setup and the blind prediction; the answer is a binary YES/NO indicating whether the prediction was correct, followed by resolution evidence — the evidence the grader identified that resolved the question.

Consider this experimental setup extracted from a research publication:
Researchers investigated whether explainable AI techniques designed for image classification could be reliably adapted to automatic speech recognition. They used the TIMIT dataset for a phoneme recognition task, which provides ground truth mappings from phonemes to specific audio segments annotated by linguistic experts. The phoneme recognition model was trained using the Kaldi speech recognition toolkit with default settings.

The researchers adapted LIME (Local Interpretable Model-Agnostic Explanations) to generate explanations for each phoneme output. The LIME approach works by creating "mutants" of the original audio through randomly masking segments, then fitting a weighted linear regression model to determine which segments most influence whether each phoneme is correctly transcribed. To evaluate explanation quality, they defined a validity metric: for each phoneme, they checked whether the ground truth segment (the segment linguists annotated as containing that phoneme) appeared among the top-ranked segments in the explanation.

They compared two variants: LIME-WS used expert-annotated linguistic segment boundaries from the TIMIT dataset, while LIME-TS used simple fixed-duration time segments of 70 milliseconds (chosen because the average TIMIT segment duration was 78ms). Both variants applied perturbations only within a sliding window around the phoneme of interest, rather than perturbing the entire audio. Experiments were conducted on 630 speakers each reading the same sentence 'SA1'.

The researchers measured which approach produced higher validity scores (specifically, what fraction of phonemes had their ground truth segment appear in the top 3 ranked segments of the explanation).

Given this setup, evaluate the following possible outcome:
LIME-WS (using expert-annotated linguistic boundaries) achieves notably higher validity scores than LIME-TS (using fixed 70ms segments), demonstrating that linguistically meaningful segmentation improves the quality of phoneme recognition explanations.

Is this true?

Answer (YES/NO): NO